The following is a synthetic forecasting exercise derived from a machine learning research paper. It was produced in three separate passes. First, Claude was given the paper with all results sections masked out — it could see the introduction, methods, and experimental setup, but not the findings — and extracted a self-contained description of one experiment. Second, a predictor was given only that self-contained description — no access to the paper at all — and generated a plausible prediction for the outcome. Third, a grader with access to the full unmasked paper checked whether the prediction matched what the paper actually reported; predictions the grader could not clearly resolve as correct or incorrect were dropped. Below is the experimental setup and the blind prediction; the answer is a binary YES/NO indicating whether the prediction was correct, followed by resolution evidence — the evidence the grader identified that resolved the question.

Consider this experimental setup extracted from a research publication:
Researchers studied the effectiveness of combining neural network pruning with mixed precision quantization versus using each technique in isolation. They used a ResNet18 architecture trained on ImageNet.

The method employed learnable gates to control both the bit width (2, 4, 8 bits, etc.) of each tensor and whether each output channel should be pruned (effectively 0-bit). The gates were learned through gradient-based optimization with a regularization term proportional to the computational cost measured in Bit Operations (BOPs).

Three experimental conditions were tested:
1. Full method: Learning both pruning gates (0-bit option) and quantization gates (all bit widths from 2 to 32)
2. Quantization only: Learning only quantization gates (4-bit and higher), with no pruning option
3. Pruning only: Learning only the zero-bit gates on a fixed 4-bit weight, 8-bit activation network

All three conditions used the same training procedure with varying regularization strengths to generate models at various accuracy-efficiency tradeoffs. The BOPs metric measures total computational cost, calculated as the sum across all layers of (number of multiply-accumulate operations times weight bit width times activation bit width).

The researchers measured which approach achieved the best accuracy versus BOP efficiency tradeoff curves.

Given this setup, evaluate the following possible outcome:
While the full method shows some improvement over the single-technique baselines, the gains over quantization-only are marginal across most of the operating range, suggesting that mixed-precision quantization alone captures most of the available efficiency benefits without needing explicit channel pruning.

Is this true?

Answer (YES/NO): NO